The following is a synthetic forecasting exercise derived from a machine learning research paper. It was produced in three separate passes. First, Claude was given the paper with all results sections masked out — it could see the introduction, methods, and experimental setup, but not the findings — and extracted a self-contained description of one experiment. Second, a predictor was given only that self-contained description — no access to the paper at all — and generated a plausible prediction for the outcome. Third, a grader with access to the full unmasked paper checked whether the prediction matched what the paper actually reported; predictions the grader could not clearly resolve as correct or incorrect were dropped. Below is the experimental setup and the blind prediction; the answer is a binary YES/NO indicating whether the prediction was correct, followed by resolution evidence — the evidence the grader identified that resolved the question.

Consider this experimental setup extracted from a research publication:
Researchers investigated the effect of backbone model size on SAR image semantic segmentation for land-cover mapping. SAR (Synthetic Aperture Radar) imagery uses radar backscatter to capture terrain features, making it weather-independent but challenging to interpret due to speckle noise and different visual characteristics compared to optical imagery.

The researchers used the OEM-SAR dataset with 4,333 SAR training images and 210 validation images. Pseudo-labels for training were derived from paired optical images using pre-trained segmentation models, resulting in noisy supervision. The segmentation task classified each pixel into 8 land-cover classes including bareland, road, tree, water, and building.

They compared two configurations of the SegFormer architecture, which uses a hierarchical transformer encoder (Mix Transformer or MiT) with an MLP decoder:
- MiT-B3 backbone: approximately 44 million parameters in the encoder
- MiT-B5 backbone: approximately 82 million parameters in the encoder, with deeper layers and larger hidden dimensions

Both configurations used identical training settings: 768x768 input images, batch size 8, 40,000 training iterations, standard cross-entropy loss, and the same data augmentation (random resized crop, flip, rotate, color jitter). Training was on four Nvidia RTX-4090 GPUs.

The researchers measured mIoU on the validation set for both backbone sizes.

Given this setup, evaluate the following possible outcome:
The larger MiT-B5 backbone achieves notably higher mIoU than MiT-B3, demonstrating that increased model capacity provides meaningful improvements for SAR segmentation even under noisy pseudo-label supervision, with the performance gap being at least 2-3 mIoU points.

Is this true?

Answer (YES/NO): NO